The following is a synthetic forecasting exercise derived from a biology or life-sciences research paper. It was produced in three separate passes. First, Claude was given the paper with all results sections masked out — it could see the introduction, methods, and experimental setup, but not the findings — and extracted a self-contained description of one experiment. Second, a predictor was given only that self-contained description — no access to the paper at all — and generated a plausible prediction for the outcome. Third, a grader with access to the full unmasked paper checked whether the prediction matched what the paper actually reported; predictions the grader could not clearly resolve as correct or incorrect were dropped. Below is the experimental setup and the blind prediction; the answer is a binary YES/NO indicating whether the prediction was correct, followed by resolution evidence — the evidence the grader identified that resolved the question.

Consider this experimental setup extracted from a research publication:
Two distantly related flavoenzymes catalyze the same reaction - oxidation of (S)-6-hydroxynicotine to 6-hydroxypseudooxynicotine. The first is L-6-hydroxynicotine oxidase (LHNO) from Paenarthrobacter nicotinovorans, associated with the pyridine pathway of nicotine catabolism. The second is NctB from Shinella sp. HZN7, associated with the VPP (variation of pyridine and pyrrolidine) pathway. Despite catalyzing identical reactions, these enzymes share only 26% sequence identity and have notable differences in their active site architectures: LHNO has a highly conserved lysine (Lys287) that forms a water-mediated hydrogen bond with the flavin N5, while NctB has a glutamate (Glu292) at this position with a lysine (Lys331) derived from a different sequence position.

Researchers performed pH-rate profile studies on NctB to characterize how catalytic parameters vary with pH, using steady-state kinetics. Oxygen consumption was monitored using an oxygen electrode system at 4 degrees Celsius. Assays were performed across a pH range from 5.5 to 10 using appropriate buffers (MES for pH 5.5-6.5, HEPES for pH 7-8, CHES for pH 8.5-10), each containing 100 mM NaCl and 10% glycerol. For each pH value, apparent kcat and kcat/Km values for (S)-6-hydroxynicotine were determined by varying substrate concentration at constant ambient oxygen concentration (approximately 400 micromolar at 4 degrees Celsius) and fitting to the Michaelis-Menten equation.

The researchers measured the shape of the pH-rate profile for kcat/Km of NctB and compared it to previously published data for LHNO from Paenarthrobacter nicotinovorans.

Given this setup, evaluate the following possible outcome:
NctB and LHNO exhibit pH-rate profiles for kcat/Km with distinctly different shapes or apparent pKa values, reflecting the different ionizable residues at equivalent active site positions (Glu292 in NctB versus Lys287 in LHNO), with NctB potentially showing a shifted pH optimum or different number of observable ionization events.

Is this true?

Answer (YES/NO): NO